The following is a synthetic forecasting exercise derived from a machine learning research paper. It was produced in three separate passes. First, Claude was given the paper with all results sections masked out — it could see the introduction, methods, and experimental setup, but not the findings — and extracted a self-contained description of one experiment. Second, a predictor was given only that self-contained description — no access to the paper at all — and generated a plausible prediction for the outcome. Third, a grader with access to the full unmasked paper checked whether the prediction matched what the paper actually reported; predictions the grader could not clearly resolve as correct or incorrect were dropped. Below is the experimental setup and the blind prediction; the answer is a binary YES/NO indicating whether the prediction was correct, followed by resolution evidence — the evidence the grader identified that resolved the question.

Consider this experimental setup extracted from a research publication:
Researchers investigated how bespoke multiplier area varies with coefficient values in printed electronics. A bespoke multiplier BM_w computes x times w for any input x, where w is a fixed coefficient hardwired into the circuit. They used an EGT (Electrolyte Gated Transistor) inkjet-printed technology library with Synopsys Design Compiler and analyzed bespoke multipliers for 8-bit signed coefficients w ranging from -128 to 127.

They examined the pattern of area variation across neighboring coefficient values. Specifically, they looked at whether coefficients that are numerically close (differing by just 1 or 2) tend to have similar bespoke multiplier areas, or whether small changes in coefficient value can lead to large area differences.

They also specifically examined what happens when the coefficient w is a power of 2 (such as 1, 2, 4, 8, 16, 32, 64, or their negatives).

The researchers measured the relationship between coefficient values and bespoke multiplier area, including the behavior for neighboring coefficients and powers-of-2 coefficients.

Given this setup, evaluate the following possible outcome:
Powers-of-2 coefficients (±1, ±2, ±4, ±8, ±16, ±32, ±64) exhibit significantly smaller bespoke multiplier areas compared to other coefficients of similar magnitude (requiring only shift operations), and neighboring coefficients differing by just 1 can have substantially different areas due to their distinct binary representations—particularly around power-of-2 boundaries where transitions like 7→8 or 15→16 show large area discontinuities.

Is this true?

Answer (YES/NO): YES